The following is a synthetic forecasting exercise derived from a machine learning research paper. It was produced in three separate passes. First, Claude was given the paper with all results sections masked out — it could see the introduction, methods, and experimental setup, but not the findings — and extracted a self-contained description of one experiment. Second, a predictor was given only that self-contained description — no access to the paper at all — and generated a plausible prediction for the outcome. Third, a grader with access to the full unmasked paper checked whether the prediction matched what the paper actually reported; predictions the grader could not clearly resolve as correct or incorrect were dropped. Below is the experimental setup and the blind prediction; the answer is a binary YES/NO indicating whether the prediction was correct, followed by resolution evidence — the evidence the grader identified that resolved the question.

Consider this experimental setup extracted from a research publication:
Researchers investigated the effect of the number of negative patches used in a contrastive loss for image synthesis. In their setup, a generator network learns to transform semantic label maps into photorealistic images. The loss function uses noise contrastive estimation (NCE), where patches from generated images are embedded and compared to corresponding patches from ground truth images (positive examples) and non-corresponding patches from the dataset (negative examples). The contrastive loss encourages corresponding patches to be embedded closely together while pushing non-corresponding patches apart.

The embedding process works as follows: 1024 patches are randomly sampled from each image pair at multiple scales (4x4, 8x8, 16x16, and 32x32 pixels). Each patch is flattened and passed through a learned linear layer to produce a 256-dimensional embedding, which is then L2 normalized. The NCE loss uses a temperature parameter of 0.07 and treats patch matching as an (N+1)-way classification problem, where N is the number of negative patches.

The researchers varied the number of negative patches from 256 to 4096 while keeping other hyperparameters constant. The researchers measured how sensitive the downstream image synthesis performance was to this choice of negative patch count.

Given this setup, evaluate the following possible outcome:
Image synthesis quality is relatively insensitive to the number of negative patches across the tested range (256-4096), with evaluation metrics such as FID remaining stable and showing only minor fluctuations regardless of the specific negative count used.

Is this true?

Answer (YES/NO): YES